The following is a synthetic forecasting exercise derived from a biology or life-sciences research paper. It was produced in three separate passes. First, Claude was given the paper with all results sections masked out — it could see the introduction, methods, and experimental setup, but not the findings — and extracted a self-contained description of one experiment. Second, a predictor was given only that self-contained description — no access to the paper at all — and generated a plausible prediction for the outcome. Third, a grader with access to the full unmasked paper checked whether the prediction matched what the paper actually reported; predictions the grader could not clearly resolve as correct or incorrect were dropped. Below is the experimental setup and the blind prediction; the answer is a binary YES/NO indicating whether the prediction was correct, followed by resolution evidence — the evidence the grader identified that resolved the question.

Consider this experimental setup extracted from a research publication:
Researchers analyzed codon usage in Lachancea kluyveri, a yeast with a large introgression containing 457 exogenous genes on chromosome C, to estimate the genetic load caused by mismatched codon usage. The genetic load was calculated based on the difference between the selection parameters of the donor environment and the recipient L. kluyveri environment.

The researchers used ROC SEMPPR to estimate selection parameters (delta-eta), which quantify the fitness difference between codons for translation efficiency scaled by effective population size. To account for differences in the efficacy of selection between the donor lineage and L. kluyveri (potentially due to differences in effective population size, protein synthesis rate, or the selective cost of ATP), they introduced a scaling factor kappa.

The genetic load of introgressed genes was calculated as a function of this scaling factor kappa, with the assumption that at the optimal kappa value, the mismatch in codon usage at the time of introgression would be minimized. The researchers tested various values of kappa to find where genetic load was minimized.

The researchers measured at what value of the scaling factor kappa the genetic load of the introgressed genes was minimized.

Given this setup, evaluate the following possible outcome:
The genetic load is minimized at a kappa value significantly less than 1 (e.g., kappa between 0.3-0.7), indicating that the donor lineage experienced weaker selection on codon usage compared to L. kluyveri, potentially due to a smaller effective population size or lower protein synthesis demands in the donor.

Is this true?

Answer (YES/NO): NO